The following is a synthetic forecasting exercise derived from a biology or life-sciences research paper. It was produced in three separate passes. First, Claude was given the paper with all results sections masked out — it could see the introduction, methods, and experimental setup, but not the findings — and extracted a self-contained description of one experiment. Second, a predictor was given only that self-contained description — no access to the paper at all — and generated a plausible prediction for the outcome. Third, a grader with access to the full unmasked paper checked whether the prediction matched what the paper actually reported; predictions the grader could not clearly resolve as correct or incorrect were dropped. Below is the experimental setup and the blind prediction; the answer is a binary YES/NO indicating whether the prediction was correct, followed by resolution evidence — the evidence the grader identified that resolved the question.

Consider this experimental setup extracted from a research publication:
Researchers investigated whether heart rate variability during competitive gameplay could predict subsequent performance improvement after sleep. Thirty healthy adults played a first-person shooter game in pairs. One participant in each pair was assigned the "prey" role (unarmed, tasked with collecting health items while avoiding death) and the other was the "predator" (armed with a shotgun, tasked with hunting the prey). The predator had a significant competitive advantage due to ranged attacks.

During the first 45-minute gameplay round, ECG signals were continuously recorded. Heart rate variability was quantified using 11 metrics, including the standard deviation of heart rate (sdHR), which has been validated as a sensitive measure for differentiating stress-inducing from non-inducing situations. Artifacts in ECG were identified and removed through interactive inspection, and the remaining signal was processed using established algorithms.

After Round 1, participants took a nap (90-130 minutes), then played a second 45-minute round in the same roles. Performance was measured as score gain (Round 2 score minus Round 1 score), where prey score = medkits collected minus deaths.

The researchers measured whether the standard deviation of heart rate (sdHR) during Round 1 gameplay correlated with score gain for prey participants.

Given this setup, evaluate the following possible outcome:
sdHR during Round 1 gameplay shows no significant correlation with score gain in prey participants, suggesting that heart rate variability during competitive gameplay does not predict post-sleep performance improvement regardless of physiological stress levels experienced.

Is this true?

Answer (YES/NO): NO